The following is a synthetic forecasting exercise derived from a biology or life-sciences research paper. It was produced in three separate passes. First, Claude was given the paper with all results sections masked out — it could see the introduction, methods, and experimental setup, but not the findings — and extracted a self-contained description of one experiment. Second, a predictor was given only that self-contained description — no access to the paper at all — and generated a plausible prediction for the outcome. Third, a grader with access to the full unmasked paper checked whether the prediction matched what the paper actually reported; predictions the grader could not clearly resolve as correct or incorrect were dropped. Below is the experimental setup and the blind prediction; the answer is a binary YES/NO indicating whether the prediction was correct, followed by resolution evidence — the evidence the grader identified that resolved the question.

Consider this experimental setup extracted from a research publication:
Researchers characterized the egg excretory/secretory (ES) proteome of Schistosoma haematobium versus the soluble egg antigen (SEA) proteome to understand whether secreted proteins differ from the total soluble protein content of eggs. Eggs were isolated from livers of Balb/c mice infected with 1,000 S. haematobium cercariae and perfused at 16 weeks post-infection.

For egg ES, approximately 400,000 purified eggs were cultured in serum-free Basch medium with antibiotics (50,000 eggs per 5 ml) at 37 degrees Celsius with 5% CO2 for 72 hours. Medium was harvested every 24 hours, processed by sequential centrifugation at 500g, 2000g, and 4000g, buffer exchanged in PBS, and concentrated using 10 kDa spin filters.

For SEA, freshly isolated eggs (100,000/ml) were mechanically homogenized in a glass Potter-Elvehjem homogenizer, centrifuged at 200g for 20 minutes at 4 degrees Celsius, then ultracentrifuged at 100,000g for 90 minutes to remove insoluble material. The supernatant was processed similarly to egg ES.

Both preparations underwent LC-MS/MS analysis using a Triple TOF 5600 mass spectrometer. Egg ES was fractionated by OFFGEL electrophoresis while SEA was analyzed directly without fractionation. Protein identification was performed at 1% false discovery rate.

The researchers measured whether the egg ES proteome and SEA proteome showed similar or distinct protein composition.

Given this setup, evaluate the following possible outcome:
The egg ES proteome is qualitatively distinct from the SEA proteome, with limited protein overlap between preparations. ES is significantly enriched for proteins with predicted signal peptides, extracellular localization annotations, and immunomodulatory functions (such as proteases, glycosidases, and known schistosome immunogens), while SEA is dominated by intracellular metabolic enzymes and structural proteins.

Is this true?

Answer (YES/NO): NO